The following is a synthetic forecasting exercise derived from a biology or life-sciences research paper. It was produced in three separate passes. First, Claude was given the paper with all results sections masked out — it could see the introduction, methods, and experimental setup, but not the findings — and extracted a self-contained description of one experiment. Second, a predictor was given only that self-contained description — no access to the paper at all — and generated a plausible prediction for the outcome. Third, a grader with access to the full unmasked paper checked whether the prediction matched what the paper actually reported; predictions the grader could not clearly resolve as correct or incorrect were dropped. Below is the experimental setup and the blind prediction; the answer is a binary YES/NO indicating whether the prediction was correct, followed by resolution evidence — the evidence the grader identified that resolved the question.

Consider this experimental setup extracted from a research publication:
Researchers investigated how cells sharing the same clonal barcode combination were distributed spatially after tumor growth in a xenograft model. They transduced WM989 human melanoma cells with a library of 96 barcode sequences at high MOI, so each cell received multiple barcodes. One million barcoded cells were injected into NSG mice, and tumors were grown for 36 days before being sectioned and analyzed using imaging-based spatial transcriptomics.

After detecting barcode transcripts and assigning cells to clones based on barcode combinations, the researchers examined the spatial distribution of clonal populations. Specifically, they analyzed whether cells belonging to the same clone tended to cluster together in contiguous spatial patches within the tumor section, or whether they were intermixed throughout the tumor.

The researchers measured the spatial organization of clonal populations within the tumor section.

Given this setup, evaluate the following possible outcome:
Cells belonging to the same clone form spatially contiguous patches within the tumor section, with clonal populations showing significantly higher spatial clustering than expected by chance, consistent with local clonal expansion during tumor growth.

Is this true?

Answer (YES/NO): NO